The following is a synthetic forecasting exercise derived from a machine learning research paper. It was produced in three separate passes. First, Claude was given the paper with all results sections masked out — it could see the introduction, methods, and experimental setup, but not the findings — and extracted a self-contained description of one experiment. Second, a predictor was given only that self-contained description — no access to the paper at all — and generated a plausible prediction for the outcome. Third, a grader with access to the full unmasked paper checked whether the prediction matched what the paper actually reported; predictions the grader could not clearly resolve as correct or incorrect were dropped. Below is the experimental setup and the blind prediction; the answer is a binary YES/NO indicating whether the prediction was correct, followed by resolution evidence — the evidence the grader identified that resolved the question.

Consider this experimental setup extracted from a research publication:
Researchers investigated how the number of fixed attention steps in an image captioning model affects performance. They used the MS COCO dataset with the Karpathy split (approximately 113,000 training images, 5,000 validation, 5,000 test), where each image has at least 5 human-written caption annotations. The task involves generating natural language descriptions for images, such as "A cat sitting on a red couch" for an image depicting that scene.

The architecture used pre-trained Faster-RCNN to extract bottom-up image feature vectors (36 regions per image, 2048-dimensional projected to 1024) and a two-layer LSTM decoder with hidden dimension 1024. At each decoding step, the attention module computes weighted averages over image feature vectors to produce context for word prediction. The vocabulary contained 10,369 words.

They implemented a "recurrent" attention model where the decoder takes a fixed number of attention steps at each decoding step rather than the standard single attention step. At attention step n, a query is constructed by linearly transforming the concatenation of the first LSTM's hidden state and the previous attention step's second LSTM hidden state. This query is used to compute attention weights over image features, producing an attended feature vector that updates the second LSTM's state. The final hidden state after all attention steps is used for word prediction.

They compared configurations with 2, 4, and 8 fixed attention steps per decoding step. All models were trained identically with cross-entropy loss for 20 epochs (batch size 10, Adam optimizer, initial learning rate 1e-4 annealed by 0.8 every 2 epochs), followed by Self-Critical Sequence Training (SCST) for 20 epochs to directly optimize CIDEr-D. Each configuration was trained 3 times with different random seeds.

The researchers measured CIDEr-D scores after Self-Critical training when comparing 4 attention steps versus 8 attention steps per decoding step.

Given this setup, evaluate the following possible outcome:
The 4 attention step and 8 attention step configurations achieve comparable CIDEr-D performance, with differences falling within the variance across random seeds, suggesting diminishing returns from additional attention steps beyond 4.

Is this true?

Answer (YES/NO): YES